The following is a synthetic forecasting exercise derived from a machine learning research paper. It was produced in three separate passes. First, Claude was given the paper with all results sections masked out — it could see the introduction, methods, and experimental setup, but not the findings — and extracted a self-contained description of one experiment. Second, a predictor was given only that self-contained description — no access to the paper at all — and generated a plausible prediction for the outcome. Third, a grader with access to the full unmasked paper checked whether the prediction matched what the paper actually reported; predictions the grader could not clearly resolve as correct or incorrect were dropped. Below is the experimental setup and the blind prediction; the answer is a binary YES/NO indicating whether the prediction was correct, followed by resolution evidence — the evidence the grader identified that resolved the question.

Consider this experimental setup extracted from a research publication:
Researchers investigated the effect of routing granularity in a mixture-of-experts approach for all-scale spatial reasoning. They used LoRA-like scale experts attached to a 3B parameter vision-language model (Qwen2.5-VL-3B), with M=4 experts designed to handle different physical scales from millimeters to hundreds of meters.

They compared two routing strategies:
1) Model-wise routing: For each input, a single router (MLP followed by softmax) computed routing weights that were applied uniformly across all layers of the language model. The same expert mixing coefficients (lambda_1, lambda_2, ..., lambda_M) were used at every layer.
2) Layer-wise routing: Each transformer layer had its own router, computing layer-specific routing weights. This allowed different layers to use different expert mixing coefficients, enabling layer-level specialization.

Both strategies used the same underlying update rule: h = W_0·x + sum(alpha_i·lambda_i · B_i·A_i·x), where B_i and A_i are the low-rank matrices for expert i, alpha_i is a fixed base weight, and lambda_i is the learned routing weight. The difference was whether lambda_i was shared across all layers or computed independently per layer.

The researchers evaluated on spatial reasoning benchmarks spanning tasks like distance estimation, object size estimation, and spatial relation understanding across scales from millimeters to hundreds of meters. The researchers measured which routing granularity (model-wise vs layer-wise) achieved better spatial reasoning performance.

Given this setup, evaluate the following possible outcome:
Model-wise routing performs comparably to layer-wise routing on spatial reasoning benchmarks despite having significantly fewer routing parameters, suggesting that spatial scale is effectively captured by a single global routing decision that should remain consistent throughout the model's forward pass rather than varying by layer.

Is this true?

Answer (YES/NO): NO